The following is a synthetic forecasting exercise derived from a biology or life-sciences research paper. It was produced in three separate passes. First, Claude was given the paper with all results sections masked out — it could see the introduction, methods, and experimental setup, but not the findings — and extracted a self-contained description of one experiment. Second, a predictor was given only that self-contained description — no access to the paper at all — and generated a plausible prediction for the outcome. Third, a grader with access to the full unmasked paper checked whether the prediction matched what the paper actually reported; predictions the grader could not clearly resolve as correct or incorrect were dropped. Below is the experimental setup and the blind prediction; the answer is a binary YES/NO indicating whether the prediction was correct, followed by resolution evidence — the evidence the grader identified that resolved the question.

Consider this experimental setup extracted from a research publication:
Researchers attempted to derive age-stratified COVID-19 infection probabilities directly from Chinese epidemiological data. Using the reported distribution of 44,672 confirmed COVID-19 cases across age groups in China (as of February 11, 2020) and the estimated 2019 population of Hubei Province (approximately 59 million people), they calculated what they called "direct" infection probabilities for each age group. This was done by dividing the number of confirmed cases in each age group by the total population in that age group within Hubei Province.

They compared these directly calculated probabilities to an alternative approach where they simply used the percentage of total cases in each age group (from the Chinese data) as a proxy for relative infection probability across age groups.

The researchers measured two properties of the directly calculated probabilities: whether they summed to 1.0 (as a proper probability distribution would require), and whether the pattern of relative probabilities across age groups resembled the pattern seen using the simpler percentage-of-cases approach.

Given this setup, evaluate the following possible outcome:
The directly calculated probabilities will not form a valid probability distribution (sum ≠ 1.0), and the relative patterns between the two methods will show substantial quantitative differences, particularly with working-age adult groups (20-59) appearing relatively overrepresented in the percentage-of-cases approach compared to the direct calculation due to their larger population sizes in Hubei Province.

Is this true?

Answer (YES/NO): NO